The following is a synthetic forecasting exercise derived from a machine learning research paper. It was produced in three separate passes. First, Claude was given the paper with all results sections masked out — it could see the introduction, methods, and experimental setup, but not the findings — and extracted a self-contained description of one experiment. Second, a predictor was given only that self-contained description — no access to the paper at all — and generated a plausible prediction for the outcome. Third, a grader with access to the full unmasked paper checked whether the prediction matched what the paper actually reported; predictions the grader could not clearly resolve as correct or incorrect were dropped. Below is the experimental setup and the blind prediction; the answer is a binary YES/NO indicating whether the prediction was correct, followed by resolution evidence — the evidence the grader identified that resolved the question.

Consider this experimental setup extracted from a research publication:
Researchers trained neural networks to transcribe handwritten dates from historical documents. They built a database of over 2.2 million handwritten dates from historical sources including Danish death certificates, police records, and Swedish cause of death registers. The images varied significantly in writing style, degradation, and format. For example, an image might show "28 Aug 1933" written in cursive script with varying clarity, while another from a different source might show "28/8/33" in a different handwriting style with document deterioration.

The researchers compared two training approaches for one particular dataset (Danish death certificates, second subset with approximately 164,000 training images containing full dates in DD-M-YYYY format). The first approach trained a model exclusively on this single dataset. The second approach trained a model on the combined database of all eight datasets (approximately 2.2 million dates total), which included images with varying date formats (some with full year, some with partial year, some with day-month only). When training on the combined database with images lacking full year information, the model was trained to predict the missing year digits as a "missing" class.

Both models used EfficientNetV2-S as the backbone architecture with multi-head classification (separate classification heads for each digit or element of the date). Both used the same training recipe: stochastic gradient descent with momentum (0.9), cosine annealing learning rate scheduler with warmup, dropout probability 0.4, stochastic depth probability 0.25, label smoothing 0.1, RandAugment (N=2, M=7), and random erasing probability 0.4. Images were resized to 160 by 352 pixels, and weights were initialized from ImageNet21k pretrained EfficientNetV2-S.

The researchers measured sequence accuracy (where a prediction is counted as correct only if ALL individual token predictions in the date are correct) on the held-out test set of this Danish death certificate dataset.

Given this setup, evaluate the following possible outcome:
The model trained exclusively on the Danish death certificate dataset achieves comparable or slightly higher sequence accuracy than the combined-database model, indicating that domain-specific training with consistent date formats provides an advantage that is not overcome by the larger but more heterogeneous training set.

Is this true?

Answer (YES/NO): YES